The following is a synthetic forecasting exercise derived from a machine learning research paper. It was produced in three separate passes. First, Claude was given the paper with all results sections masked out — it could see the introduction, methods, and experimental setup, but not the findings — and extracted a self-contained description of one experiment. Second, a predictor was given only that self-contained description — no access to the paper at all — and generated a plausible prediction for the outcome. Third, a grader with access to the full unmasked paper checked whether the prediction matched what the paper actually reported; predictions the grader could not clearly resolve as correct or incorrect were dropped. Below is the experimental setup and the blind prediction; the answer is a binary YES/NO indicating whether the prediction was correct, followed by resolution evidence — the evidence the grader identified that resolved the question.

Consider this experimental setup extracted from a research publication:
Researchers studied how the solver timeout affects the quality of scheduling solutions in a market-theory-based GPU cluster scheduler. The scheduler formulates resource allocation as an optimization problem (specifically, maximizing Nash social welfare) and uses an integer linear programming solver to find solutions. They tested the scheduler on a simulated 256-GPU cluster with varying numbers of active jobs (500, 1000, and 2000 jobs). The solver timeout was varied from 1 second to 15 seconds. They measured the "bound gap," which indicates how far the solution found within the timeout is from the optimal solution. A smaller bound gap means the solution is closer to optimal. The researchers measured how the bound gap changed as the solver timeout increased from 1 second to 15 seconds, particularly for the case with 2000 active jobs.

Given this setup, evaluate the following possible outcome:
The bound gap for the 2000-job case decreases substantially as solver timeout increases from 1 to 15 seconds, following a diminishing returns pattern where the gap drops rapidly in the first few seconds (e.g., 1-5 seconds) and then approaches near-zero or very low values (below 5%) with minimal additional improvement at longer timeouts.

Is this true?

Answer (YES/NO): YES